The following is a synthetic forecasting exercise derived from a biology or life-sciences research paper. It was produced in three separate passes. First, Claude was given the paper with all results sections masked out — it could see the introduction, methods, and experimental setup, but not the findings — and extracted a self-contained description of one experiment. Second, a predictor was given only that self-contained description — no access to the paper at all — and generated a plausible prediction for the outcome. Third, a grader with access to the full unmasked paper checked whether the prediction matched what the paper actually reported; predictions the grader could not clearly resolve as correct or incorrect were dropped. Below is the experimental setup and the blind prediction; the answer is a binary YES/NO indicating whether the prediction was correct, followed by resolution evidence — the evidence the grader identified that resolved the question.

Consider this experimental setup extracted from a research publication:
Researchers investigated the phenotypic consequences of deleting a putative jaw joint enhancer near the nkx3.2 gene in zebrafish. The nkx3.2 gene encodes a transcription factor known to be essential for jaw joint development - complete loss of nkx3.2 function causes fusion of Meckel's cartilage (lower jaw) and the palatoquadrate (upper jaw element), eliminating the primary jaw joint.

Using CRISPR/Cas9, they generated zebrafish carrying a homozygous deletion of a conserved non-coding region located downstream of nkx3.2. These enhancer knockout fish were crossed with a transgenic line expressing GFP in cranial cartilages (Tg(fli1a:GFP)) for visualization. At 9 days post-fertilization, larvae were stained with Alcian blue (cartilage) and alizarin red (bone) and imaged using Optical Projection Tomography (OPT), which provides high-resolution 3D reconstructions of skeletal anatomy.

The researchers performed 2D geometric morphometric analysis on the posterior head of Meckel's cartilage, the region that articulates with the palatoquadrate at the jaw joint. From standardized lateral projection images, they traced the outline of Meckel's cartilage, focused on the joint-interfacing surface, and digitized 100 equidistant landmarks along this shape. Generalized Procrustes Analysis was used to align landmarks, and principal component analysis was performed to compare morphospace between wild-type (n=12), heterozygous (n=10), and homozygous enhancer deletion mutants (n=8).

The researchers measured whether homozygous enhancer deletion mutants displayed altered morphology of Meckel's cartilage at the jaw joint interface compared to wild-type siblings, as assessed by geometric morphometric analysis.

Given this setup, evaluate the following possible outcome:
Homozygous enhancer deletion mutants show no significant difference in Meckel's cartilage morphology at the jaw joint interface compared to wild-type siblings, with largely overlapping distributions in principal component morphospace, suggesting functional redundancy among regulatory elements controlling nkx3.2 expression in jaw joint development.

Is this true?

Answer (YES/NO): NO